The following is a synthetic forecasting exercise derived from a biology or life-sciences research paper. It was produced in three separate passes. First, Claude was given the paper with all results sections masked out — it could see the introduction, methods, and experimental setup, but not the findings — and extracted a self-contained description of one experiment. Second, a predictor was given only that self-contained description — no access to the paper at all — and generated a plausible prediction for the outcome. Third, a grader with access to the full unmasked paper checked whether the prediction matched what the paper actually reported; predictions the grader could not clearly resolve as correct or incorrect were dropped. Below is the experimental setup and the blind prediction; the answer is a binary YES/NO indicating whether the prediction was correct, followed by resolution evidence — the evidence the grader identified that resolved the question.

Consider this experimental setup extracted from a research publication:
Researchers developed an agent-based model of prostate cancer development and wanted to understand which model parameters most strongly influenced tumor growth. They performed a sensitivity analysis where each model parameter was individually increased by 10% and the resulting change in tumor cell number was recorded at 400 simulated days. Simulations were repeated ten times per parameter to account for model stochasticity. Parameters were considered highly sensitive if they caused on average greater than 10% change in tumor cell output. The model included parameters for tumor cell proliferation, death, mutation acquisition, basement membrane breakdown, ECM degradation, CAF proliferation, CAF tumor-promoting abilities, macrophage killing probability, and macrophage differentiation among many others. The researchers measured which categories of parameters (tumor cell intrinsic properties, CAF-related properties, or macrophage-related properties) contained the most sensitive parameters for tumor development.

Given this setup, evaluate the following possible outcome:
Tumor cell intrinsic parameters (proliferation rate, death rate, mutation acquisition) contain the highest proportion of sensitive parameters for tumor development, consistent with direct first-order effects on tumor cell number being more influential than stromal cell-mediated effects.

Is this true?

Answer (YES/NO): NO